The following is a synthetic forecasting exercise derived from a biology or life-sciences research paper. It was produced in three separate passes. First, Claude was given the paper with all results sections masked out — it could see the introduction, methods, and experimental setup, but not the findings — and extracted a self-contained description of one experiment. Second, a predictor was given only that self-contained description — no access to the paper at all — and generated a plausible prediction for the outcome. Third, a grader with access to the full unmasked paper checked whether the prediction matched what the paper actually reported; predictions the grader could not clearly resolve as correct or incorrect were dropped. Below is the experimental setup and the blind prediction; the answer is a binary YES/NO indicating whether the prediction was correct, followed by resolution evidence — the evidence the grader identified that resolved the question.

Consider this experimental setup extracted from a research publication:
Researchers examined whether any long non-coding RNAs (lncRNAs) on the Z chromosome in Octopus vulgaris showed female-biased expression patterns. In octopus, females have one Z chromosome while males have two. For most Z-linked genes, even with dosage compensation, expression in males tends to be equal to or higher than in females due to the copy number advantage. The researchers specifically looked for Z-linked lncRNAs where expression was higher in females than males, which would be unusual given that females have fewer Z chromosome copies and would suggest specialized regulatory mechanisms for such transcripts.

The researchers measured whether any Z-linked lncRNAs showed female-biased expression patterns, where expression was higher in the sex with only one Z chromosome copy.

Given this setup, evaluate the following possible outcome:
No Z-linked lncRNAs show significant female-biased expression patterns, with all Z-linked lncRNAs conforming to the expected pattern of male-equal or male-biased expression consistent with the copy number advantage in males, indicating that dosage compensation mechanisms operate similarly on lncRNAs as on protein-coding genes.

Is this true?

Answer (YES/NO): NO